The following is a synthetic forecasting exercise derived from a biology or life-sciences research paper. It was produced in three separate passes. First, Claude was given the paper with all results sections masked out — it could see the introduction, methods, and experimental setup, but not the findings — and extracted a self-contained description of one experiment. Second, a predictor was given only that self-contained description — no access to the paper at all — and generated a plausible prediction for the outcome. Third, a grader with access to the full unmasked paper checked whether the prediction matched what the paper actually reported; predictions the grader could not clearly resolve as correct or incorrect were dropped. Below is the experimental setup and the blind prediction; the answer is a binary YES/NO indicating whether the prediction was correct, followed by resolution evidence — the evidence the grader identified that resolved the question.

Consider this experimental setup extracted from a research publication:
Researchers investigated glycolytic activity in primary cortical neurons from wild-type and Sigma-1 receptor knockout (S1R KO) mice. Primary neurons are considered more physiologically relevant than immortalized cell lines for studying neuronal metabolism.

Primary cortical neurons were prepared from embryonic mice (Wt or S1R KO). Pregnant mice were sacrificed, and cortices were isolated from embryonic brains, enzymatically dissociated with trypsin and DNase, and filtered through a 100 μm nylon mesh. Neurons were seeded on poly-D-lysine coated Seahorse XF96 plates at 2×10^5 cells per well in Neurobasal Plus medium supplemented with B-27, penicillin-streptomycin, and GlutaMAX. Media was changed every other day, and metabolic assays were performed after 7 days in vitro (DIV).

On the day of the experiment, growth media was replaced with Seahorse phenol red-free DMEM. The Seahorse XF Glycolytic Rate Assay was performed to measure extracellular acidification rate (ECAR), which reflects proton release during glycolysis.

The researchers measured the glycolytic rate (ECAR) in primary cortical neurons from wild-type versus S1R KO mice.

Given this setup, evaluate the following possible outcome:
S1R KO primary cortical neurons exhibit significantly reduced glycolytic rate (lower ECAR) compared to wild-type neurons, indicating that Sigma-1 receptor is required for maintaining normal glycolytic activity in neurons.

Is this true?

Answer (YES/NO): YES